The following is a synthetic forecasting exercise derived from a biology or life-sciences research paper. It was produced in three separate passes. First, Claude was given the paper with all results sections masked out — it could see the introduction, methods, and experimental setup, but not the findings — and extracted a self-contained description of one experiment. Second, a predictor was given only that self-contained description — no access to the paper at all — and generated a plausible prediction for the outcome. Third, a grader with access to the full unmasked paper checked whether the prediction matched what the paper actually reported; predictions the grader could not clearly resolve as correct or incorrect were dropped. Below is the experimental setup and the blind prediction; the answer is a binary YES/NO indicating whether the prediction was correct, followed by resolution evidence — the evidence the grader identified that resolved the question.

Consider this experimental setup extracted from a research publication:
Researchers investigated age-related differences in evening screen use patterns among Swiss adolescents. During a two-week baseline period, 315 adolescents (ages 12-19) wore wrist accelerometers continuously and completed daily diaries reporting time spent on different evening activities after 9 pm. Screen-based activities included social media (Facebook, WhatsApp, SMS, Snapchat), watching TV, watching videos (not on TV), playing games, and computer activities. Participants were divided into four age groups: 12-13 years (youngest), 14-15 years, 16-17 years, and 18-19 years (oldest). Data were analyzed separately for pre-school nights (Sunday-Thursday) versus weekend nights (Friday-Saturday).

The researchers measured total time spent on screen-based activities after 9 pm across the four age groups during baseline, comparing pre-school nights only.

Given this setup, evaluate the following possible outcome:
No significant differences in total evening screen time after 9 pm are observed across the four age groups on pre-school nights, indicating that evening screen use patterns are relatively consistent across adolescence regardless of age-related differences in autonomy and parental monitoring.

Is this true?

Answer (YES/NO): NO